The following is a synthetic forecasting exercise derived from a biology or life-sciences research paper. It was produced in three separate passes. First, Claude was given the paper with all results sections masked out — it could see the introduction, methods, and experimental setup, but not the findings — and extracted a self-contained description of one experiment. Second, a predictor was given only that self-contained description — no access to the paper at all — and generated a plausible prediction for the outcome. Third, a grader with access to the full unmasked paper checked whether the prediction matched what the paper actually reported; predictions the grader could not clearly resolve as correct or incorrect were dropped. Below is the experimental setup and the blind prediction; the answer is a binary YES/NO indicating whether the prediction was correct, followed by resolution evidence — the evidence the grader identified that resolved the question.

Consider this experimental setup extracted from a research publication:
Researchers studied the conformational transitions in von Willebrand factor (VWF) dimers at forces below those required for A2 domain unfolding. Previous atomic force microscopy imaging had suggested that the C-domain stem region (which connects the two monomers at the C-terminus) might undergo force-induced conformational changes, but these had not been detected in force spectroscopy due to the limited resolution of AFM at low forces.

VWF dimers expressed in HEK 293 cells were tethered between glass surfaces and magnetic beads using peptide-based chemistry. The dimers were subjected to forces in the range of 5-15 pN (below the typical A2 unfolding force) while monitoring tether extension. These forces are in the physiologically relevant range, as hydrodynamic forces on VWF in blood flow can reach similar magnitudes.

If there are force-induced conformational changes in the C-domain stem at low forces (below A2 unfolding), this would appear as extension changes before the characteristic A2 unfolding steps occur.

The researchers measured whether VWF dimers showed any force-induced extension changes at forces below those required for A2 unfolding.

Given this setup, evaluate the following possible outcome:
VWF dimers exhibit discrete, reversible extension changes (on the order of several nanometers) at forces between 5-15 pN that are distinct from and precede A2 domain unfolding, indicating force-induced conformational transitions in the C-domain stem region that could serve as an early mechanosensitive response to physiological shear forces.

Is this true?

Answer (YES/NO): NO